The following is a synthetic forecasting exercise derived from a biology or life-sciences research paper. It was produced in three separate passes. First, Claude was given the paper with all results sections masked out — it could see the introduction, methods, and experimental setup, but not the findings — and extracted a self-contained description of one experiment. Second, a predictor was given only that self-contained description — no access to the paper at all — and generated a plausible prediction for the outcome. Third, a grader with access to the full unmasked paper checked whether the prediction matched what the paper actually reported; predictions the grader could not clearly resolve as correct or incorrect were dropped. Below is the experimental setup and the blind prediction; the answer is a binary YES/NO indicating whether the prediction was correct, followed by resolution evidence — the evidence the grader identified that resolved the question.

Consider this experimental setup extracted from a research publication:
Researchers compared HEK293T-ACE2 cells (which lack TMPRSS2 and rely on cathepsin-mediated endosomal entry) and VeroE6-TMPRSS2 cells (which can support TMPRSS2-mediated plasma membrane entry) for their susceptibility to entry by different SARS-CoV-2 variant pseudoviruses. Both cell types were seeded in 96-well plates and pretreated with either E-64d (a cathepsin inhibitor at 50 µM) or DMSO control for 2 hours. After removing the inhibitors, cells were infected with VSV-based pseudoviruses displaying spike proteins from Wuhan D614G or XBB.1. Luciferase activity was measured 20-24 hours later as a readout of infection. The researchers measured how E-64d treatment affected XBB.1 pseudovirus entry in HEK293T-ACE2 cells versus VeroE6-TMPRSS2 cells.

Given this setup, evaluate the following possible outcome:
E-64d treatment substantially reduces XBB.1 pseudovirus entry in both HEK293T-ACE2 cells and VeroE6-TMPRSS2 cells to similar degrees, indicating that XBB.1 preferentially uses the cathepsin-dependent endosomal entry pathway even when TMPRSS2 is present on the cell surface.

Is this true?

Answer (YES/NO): NO